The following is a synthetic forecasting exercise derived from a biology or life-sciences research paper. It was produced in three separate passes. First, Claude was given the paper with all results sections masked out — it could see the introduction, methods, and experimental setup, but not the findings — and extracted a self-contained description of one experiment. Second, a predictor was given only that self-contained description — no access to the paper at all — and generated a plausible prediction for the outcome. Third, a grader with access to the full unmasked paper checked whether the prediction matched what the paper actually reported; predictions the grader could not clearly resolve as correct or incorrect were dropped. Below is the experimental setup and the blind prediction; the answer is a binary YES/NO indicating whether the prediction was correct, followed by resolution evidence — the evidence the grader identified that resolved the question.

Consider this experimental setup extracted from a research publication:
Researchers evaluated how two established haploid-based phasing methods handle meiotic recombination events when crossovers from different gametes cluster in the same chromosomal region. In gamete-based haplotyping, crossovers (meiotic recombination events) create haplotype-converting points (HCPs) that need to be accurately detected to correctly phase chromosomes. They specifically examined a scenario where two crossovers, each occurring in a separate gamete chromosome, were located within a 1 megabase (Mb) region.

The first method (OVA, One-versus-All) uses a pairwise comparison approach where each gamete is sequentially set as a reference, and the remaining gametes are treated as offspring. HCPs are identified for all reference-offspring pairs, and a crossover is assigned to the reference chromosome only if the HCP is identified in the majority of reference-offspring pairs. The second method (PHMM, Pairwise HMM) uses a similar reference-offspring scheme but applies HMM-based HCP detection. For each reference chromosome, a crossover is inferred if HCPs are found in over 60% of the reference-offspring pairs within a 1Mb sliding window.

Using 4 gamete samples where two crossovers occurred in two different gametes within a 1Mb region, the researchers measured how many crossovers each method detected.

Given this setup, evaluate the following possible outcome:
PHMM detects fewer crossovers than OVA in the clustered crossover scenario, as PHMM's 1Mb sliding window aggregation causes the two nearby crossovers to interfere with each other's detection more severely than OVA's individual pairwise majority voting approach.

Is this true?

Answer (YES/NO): NO